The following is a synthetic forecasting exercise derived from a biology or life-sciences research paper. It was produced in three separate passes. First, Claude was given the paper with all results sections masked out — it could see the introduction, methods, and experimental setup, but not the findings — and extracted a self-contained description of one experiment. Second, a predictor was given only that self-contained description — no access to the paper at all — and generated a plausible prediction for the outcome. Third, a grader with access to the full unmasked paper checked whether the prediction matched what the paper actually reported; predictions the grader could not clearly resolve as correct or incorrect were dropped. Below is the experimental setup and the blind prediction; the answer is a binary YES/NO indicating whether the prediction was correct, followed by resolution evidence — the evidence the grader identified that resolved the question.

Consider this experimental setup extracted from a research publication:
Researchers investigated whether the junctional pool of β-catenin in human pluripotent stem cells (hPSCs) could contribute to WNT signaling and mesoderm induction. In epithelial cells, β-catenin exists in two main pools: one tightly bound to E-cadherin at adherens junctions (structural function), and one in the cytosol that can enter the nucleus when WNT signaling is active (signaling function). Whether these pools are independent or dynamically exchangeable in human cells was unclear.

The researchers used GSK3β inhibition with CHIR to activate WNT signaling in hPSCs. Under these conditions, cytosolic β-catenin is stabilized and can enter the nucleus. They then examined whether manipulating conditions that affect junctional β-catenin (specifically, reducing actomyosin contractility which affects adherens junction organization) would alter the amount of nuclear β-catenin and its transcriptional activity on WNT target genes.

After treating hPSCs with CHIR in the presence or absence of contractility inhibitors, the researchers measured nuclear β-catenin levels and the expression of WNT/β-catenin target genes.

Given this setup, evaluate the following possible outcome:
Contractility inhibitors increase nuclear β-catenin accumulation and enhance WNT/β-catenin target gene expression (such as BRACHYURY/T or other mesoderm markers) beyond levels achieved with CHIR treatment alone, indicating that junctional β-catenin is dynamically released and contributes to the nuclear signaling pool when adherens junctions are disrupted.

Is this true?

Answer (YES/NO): YES